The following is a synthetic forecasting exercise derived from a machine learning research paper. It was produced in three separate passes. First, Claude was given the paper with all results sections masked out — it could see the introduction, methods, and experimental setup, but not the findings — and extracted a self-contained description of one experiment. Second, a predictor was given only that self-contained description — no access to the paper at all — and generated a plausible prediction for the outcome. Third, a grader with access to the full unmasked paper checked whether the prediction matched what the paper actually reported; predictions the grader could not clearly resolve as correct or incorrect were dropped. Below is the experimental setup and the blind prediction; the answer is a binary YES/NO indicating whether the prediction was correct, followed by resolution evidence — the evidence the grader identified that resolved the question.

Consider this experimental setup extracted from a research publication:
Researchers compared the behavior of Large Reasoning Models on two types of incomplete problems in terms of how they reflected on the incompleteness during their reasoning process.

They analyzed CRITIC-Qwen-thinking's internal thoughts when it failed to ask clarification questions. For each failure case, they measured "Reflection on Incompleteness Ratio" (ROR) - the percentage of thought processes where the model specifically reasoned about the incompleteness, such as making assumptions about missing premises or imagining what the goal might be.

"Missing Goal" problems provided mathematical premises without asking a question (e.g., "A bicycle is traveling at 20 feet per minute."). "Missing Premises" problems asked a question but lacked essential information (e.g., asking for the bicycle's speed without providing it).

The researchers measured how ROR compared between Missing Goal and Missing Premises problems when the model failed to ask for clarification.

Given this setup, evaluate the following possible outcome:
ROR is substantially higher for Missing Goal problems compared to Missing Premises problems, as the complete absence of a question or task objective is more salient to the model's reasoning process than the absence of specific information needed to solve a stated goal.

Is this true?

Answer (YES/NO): YES